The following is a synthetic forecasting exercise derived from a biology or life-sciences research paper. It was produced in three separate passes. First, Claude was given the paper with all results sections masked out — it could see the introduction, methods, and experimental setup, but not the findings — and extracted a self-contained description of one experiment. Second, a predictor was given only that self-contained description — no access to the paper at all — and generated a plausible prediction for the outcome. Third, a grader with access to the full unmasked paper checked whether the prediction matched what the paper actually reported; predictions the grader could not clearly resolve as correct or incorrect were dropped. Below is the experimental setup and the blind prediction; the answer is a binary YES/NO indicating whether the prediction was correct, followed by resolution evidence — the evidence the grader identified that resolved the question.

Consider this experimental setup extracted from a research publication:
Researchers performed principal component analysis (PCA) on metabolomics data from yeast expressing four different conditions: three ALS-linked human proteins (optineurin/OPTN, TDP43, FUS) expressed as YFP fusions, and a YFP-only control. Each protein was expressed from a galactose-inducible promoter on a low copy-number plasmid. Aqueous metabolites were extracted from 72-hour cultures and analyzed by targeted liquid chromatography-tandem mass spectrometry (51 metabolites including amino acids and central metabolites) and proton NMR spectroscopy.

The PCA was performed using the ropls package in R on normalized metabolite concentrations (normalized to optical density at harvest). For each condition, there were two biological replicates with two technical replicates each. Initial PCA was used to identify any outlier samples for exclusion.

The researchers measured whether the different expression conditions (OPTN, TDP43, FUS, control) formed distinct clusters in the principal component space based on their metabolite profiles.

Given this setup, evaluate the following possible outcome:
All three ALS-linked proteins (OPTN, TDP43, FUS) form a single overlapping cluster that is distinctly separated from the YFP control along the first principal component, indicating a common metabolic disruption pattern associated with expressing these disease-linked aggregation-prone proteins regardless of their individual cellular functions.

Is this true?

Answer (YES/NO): NO